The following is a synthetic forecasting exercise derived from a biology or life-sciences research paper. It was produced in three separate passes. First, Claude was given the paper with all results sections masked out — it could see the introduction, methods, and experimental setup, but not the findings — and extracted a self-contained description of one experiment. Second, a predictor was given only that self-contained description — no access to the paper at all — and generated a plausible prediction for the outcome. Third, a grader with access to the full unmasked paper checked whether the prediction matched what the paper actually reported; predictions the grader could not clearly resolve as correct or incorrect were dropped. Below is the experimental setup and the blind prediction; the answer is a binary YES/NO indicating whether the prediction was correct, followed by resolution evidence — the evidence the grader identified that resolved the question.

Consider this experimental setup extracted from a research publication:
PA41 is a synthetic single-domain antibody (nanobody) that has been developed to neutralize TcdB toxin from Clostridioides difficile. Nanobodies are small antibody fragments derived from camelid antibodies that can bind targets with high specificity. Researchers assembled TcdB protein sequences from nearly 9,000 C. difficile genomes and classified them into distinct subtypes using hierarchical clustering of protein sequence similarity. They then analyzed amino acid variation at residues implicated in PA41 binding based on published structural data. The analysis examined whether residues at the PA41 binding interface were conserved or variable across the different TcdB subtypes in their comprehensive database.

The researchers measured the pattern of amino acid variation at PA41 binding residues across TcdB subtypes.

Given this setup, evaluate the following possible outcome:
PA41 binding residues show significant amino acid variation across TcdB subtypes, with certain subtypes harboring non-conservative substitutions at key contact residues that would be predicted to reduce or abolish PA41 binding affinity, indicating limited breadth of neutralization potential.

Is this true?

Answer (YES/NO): NO